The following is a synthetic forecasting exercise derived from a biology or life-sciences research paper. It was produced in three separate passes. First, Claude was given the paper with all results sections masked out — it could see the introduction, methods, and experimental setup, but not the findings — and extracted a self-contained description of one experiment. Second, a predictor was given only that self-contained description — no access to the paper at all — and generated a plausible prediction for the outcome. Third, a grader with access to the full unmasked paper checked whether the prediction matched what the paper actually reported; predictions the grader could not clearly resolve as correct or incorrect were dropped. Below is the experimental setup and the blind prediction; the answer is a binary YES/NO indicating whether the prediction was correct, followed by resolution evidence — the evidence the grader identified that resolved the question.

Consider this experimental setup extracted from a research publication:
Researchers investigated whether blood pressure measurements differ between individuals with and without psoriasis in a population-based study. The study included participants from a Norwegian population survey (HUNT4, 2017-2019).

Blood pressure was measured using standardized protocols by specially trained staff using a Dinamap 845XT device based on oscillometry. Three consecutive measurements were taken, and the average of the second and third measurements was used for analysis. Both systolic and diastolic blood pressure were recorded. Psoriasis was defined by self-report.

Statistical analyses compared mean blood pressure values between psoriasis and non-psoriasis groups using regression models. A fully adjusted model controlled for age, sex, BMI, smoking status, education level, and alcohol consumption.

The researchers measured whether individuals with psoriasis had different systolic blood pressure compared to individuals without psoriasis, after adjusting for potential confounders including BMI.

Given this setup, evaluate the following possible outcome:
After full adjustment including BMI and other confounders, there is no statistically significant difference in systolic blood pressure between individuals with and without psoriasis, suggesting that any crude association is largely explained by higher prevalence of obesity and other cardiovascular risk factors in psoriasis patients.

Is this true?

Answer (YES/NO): NO